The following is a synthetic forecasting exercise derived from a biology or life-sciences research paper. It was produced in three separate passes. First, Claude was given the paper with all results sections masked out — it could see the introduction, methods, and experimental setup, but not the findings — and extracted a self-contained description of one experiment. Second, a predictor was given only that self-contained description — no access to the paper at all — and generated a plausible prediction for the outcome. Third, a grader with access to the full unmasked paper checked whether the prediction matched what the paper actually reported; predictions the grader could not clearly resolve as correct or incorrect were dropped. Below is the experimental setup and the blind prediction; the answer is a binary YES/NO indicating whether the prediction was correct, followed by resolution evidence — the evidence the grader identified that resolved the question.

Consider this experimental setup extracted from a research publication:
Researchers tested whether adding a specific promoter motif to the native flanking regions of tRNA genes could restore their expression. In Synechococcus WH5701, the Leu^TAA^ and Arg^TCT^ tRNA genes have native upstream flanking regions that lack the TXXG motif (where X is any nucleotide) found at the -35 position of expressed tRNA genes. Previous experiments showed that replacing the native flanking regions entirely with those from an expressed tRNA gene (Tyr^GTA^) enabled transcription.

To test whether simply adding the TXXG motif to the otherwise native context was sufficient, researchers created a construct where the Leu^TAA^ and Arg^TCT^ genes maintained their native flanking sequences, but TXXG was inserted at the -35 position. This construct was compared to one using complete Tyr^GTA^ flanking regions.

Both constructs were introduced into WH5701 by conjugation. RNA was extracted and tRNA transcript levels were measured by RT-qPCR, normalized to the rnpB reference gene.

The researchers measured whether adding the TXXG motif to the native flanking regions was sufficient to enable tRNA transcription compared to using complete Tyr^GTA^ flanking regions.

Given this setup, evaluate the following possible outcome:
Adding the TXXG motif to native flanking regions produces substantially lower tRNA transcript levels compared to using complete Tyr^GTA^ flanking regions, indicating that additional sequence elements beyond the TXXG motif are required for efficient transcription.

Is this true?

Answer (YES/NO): NO